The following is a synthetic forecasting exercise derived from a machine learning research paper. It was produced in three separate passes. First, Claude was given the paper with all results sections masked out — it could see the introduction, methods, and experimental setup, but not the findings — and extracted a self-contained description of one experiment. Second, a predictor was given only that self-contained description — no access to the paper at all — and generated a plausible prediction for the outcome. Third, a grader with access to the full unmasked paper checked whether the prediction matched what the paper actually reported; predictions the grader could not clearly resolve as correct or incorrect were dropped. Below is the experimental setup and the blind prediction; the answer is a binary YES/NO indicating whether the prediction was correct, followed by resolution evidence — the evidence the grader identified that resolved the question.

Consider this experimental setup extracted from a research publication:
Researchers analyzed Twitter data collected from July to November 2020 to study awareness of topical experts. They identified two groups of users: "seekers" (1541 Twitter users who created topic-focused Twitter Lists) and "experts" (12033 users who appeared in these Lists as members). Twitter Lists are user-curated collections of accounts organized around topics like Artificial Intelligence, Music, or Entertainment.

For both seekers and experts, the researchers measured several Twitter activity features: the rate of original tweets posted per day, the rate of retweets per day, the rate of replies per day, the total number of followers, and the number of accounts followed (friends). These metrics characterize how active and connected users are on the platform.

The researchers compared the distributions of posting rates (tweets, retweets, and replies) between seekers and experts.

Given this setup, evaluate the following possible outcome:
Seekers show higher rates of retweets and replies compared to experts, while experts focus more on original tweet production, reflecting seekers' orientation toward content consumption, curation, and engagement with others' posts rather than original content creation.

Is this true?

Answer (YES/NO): NO